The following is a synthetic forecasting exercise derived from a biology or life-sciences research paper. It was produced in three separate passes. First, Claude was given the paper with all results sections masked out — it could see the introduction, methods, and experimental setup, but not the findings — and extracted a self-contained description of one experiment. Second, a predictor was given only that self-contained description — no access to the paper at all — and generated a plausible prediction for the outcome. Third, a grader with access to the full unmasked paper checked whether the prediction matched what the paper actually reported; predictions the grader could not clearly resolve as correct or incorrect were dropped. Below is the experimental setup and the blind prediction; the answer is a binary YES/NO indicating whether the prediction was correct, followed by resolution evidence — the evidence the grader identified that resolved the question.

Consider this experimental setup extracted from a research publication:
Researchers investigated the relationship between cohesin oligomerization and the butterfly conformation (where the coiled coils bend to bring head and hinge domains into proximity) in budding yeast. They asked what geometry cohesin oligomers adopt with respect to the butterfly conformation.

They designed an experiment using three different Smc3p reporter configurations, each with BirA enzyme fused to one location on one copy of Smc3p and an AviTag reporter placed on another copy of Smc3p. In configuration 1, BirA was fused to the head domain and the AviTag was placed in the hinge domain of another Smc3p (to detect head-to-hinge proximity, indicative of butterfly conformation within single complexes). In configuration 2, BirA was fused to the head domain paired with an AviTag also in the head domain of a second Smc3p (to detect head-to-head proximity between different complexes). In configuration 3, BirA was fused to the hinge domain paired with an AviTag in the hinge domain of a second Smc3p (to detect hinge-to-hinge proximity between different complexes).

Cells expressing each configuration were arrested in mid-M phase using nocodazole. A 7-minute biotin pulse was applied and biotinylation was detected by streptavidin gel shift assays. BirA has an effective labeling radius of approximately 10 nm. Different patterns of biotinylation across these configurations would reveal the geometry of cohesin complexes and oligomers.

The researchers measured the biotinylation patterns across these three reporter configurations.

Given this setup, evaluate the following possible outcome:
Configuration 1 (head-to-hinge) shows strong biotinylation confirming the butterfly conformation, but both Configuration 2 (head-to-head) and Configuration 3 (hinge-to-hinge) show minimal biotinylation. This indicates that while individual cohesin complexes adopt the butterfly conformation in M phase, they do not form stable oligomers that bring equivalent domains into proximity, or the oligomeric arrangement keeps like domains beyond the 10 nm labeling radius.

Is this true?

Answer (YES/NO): NO